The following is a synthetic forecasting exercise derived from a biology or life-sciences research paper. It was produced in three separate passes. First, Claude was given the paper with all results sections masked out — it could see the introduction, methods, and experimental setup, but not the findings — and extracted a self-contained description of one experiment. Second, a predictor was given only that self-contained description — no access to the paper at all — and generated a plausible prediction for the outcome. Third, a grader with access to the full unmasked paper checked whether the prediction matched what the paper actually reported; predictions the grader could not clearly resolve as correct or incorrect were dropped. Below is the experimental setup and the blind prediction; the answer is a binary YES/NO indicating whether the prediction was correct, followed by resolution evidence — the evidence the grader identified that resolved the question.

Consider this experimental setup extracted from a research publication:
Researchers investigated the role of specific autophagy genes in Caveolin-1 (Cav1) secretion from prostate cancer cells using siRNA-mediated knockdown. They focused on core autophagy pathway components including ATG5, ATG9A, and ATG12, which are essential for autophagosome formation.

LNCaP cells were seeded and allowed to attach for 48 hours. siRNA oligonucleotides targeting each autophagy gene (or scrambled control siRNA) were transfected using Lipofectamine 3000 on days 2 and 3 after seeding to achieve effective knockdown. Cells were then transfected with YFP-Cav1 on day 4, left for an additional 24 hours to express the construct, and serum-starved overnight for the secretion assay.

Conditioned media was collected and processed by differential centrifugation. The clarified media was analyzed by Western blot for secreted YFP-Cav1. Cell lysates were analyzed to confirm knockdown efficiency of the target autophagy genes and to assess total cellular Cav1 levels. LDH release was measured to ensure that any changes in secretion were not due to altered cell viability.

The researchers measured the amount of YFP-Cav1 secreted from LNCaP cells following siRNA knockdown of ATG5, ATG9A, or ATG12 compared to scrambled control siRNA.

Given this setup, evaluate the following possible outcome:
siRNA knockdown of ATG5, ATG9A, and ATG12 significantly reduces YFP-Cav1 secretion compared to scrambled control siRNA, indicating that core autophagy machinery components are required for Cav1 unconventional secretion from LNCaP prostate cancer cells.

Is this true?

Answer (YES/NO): NO